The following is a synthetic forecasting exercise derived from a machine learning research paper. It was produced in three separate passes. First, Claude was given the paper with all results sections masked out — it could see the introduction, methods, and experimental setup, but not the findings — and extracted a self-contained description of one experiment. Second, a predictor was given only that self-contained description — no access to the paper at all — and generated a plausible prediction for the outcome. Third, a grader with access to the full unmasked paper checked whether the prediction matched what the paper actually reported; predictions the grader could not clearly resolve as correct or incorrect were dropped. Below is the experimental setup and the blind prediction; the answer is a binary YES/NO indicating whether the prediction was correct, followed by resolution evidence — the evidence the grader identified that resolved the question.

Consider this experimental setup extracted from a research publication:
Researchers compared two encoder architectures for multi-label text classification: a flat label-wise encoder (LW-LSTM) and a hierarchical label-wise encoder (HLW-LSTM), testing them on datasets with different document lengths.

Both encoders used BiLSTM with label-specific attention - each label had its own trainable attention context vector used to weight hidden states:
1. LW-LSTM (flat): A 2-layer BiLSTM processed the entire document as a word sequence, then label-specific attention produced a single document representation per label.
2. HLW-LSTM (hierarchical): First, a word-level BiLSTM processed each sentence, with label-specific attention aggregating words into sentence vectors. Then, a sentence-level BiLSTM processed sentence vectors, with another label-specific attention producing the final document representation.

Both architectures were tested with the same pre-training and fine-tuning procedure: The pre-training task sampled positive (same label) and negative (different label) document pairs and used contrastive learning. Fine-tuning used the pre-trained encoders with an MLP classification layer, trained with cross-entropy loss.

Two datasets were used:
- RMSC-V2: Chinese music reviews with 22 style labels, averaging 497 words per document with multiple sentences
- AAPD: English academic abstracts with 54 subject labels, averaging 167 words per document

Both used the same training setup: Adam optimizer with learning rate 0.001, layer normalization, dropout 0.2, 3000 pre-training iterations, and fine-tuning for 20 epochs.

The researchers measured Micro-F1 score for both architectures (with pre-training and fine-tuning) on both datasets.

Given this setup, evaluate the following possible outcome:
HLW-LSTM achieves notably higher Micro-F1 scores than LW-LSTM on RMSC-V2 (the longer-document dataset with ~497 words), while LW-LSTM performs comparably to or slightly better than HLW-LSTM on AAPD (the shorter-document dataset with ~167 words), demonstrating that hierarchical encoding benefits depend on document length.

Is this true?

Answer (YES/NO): YES